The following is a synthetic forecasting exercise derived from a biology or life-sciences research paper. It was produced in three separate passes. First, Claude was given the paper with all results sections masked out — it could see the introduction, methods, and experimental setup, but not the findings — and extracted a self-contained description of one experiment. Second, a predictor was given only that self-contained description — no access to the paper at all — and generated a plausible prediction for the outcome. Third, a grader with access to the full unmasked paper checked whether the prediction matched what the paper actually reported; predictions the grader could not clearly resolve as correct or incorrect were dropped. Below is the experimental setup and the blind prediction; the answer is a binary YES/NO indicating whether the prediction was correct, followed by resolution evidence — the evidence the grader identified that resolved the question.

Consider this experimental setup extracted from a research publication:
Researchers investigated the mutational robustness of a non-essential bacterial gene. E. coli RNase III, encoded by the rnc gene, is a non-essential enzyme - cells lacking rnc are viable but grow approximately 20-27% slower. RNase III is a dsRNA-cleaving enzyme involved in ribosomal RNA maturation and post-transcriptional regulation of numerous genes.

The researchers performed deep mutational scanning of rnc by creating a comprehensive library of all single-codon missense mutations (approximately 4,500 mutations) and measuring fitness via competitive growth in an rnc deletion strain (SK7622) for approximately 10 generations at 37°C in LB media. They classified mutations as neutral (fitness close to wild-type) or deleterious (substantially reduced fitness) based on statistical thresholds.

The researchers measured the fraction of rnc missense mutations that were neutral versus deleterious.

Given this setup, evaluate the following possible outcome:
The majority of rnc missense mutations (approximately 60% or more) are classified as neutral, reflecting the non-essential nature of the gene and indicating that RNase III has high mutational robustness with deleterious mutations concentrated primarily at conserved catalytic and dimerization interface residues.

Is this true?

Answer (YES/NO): NO